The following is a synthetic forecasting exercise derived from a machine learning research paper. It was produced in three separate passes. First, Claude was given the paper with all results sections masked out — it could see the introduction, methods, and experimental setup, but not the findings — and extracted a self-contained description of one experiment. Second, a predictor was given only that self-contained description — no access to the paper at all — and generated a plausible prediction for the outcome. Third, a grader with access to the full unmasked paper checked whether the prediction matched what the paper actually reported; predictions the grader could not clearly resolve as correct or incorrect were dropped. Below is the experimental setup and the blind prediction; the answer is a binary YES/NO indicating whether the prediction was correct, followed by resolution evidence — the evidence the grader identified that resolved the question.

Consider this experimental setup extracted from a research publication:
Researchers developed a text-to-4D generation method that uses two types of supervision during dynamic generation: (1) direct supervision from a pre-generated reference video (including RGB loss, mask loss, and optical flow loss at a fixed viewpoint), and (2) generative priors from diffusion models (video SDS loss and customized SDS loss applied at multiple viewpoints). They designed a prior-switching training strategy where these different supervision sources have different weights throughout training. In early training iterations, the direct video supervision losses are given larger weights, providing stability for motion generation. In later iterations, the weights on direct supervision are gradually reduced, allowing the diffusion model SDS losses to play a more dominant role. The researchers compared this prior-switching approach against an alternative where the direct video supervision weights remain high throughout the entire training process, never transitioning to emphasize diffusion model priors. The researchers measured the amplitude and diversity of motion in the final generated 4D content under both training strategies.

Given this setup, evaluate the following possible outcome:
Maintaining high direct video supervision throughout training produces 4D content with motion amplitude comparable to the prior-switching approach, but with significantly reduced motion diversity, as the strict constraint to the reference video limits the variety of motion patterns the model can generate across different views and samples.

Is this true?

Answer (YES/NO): NO